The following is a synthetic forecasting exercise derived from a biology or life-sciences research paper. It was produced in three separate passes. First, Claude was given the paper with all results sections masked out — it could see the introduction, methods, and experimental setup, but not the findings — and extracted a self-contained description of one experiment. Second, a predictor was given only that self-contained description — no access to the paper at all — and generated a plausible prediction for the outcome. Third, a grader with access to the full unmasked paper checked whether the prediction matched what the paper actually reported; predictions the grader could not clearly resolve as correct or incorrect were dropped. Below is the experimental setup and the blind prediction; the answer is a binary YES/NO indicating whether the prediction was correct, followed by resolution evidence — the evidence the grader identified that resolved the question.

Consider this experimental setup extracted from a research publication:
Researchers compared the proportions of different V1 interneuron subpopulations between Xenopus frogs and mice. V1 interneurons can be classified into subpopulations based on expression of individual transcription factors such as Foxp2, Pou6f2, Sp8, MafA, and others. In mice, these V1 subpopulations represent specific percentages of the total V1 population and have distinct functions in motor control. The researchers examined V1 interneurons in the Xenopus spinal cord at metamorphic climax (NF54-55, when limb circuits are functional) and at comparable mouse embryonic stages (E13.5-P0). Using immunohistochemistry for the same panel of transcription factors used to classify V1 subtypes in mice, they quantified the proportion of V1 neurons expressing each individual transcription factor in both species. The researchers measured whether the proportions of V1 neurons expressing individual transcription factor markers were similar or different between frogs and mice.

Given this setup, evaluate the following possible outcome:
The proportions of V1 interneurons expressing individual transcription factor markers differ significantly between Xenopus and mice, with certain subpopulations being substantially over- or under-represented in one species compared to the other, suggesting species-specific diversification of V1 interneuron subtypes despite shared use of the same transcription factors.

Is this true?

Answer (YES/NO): NO